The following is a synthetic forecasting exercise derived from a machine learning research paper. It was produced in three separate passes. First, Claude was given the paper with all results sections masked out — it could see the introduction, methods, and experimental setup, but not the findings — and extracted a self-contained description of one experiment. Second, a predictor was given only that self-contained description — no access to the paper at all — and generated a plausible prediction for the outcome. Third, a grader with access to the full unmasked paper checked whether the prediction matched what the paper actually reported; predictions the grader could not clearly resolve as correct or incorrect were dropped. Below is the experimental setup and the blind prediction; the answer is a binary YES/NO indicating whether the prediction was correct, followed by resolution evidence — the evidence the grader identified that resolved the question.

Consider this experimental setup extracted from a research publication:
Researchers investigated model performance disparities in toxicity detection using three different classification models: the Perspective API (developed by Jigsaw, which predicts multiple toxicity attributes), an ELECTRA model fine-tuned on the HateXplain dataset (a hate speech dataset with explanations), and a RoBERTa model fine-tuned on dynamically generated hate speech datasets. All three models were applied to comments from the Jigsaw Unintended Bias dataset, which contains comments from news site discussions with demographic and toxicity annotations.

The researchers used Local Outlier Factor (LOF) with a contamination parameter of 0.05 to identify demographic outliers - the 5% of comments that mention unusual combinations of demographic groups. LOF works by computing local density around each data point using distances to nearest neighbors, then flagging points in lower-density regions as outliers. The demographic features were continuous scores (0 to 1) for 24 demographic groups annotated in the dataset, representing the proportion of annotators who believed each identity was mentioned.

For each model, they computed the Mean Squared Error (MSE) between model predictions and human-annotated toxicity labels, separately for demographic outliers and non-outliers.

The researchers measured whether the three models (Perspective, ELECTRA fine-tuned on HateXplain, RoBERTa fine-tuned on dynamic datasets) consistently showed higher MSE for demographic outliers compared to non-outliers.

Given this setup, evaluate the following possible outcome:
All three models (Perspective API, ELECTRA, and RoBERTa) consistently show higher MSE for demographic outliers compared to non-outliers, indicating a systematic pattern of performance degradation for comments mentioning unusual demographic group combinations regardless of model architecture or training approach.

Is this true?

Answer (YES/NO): NO